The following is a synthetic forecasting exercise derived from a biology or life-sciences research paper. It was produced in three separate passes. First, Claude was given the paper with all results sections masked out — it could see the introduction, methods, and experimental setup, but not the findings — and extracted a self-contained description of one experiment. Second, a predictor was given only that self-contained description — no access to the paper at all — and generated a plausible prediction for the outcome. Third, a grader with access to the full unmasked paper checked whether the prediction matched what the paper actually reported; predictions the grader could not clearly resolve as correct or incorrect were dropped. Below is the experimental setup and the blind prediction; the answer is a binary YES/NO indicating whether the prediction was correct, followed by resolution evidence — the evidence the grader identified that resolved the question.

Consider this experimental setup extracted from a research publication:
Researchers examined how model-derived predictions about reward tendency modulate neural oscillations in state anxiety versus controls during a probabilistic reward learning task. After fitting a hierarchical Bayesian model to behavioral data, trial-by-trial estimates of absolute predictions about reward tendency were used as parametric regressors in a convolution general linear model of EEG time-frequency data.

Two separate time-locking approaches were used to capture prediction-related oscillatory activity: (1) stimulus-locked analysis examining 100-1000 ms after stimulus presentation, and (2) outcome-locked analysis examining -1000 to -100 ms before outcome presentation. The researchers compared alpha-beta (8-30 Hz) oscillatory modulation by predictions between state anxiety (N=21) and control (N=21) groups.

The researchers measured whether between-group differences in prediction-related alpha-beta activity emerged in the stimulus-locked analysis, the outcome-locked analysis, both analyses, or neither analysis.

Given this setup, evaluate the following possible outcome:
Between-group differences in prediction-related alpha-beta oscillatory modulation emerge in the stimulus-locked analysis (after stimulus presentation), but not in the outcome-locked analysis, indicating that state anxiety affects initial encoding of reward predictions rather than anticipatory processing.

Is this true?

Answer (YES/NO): YES